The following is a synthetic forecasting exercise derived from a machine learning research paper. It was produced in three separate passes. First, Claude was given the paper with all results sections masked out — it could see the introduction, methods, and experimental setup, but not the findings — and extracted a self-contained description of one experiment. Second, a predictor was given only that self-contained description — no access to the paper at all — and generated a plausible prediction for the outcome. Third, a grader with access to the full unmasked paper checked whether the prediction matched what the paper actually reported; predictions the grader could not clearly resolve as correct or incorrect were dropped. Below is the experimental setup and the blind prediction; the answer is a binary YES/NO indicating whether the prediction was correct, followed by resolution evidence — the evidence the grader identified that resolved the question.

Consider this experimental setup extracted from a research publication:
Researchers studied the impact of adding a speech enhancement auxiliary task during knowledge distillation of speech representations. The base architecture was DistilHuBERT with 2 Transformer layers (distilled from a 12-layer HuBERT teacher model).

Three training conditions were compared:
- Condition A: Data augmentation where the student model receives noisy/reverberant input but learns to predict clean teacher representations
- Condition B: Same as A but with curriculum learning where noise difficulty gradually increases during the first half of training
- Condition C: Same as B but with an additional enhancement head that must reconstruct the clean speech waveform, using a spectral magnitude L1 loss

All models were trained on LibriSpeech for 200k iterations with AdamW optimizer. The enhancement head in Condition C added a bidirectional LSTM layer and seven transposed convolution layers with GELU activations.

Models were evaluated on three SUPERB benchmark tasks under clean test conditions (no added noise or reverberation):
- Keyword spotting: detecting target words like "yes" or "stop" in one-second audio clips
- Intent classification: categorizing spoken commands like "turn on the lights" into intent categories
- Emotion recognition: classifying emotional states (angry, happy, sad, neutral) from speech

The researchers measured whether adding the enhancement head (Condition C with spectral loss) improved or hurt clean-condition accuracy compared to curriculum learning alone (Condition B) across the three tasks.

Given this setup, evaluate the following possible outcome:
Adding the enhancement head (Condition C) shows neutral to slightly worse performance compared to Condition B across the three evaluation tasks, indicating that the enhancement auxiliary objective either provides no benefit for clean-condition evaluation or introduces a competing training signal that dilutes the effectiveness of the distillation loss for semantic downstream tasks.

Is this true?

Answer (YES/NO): NO